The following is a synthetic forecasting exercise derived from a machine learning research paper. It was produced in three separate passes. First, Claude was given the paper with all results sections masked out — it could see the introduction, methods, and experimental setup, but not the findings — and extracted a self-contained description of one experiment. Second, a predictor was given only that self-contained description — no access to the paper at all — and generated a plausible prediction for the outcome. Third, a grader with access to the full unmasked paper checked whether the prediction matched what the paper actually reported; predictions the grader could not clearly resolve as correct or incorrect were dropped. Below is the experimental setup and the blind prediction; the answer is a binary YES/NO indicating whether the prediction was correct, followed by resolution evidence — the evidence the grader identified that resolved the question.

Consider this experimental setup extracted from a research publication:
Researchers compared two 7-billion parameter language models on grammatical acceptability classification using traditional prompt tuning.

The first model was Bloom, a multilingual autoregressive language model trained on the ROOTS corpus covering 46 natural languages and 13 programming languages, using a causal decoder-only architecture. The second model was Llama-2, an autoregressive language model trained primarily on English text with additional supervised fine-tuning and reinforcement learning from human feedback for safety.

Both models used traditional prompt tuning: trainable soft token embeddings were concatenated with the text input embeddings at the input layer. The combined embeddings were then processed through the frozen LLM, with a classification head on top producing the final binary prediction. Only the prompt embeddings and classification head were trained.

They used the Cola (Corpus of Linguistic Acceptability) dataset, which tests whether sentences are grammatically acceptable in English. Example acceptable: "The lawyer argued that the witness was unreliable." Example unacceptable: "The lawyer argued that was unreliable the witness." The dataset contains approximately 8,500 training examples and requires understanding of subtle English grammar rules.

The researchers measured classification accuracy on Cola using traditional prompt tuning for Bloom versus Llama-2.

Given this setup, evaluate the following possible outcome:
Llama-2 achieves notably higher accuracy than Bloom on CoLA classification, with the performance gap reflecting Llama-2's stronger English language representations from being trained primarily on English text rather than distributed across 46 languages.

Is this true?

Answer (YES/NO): NO